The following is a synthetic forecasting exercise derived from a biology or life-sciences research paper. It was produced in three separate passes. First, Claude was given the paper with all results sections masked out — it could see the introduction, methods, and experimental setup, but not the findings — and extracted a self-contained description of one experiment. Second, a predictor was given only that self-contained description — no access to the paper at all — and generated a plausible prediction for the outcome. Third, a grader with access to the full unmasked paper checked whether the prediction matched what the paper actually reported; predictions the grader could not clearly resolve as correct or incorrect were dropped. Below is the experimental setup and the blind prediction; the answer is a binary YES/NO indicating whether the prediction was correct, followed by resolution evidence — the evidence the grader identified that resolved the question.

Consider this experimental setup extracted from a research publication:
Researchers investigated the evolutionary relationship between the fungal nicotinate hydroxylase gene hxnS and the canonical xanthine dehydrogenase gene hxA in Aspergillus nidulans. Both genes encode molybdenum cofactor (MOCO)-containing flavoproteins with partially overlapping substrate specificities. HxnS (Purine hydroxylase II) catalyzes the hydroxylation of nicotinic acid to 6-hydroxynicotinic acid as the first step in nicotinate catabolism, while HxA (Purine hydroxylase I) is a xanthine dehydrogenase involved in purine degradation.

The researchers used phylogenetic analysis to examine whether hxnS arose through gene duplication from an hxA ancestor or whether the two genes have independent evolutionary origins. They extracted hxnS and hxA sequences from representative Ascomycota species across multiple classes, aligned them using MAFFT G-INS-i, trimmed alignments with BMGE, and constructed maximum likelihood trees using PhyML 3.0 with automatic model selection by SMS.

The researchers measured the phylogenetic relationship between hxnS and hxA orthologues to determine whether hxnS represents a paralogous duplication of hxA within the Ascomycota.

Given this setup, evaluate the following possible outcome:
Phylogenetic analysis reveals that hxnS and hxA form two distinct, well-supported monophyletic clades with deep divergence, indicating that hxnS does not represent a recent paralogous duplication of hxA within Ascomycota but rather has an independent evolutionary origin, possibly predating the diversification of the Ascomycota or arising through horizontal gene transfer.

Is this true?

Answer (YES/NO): NO